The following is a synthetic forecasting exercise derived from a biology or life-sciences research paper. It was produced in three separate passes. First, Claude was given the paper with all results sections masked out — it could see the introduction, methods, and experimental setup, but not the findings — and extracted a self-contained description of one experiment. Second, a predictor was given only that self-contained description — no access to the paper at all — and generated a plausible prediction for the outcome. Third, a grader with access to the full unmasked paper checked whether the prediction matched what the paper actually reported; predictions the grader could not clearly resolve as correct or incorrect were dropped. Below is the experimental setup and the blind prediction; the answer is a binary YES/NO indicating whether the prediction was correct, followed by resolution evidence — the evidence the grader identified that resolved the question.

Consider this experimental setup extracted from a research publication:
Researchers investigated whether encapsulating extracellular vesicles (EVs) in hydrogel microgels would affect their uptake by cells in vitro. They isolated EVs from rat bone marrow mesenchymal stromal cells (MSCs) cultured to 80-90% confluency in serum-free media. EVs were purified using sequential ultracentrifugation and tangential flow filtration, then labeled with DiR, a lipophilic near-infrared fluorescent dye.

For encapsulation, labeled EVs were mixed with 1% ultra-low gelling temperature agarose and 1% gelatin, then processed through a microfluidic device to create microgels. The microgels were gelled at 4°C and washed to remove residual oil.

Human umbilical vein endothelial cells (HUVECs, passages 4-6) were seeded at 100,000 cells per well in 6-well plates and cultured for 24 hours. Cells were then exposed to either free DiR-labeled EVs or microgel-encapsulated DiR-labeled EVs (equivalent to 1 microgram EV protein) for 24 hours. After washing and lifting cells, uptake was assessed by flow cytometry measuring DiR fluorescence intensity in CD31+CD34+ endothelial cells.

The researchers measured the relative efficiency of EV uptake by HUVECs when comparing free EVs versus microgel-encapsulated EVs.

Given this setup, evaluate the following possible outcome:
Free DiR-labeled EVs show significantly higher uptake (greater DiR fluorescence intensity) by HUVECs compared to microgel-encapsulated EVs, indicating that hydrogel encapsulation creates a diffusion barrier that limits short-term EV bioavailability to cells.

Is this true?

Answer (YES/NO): NO